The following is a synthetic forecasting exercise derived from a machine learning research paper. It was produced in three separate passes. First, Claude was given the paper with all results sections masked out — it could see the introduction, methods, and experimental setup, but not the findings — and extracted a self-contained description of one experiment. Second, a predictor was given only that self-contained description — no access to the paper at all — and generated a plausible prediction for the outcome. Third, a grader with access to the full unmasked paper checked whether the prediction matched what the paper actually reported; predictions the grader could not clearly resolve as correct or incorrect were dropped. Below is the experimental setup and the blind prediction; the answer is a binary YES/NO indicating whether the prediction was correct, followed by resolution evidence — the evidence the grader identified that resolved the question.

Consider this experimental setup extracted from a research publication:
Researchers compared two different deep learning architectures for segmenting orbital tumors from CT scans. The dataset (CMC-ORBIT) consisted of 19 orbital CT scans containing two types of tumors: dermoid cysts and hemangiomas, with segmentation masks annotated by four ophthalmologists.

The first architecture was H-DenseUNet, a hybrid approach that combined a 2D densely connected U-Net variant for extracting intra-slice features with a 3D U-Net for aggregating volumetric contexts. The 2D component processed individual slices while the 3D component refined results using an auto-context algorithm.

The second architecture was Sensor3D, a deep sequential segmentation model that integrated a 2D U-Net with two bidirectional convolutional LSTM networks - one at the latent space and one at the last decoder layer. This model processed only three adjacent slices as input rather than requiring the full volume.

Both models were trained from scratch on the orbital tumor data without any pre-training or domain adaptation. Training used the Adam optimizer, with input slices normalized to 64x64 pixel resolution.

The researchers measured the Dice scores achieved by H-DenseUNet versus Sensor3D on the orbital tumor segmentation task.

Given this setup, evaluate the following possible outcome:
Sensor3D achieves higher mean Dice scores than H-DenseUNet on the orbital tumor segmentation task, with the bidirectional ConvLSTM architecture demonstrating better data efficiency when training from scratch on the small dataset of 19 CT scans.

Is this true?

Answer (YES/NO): YES